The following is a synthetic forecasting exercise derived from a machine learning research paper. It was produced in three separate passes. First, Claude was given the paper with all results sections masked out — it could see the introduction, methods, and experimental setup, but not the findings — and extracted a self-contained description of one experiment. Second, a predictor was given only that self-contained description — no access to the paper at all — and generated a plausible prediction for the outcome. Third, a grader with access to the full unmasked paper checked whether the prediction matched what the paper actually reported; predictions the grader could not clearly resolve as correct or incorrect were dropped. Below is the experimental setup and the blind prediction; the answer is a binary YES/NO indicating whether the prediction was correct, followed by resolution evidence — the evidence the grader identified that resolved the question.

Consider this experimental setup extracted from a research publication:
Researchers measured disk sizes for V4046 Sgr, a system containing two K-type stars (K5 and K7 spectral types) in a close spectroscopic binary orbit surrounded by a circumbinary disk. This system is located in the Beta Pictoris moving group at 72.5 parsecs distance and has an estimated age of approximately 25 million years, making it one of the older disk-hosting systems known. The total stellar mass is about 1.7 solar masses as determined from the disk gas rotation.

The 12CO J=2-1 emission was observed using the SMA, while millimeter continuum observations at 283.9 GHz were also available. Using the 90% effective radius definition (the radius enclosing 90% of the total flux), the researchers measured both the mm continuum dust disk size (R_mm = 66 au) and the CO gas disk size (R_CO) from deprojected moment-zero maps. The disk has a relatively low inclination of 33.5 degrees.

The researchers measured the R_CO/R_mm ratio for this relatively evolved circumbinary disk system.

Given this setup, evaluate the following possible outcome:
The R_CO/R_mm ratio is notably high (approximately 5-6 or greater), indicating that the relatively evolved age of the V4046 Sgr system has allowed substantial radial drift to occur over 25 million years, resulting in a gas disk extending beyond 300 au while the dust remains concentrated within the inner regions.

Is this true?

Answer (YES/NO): YES